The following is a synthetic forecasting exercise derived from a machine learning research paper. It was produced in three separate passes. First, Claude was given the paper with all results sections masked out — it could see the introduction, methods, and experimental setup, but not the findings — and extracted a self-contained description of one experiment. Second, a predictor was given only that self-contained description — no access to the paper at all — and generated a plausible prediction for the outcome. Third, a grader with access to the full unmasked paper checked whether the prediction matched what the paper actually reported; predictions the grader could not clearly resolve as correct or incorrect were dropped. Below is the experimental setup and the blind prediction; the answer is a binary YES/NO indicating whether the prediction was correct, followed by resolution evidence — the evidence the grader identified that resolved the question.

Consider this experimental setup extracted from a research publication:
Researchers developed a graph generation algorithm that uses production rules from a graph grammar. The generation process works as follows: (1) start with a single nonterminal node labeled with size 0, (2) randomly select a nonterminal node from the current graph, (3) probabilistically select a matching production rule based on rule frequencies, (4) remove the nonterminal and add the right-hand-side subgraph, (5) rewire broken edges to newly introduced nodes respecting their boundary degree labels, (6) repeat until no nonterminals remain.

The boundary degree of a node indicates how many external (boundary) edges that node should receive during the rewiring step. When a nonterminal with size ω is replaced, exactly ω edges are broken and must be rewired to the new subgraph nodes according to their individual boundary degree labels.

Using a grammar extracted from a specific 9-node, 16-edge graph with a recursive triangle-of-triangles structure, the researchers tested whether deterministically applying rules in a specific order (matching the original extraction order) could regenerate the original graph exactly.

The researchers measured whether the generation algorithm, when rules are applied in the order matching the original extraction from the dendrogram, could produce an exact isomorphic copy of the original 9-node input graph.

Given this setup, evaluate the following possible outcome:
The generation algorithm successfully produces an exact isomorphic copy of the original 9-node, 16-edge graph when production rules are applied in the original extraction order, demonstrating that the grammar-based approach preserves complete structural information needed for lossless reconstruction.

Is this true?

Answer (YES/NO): YES